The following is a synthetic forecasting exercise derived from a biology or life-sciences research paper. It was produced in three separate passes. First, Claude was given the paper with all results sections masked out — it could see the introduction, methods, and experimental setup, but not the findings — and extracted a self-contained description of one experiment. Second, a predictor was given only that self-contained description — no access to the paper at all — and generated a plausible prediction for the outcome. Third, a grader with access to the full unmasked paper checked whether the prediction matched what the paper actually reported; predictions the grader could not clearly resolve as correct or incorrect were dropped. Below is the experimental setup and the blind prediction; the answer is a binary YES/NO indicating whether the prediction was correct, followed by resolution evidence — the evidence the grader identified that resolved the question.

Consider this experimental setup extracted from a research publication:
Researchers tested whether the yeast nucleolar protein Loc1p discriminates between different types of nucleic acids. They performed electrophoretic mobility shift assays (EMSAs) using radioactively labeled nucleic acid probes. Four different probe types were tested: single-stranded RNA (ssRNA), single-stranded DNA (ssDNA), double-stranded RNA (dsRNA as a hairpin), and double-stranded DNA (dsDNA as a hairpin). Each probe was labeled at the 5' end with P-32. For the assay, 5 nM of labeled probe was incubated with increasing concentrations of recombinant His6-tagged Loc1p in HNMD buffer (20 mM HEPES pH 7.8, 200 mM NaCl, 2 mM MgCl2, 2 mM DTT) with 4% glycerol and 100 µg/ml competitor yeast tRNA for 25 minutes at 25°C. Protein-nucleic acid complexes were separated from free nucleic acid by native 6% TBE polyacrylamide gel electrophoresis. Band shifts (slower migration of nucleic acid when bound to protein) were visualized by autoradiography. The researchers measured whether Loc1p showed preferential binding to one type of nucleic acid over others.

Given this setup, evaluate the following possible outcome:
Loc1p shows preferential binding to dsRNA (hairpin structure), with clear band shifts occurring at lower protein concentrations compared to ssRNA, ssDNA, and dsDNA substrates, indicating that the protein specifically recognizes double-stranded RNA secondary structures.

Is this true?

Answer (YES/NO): NO